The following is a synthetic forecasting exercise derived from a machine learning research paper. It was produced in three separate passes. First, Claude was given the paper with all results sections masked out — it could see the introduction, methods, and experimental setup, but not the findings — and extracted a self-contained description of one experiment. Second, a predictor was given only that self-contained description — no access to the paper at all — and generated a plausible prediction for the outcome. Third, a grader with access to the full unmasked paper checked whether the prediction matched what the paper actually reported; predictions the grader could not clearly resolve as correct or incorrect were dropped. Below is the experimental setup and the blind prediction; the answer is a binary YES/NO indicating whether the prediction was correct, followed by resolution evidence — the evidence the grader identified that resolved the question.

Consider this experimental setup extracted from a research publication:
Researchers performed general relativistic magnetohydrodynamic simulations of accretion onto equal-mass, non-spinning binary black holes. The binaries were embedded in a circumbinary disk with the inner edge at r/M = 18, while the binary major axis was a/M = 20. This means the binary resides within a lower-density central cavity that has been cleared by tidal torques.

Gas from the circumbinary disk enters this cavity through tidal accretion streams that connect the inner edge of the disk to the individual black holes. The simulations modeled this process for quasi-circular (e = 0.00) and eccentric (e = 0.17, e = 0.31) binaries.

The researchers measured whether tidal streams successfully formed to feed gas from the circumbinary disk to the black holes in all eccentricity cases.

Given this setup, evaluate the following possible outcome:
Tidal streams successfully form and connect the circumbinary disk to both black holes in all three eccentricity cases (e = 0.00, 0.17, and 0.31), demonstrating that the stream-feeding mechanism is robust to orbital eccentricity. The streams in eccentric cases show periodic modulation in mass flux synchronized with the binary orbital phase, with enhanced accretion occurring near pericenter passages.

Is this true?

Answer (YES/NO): YES